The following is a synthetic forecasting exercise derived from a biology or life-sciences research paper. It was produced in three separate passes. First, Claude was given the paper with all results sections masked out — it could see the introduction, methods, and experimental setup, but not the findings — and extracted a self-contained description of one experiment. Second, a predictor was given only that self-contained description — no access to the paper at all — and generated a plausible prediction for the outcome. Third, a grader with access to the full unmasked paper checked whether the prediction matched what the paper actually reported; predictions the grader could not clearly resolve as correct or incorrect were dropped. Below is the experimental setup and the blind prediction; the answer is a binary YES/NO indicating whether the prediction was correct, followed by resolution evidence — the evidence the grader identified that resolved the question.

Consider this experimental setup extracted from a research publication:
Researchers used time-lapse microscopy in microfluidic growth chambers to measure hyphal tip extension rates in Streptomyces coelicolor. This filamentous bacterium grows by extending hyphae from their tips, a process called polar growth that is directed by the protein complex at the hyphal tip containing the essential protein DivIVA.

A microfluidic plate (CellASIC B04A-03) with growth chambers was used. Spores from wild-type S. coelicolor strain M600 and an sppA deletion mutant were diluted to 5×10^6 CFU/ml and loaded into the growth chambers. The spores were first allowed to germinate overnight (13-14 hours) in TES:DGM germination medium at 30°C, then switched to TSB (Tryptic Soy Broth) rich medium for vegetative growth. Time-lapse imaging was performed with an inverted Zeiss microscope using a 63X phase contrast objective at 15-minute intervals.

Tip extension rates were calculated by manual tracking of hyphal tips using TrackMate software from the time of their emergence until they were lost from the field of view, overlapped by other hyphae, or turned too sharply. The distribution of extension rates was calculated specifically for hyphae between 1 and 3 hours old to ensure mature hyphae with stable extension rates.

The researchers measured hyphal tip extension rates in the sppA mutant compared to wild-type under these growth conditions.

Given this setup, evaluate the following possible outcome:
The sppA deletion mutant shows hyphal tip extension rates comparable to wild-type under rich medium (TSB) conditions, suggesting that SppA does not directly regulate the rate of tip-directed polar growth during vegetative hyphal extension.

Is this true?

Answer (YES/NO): NO